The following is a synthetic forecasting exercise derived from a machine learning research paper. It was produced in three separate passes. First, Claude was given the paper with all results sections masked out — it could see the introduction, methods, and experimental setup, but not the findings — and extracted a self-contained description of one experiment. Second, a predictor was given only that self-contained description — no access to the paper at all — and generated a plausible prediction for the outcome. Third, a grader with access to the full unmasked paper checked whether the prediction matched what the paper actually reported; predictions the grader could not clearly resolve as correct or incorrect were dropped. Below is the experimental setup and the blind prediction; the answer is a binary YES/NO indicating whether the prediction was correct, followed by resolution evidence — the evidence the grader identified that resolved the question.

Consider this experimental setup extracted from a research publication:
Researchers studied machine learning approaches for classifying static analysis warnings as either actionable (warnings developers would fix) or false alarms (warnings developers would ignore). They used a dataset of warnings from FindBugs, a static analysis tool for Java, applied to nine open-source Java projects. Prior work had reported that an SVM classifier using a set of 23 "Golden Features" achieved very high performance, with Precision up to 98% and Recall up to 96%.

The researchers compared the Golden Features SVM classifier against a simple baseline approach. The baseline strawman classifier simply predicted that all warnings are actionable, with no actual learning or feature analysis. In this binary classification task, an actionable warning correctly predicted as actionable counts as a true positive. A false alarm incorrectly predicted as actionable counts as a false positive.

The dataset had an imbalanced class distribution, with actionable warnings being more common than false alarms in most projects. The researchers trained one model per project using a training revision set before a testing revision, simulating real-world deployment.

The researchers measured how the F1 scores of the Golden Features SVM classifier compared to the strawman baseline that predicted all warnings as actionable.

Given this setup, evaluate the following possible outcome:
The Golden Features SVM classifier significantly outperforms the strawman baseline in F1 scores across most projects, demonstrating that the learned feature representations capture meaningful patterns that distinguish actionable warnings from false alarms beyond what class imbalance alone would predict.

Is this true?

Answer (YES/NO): NO